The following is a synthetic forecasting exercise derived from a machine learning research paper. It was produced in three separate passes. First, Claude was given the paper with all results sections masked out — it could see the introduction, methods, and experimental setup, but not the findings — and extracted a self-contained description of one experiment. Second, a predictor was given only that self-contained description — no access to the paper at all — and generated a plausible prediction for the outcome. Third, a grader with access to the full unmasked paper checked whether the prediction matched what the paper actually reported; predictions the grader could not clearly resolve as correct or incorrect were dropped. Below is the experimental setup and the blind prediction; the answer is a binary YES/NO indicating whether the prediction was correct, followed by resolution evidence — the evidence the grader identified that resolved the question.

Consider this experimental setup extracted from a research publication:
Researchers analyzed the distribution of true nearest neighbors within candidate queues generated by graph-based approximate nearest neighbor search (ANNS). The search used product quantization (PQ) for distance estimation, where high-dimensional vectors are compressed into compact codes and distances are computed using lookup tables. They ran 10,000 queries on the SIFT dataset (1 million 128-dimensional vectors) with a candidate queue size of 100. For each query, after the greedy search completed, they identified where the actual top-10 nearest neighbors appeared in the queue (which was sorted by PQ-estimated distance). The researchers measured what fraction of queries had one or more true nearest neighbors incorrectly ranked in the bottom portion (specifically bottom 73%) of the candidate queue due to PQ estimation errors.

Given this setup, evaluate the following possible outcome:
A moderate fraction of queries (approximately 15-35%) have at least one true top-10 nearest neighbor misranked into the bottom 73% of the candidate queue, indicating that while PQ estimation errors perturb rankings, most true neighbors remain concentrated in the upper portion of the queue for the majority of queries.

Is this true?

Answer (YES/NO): NO